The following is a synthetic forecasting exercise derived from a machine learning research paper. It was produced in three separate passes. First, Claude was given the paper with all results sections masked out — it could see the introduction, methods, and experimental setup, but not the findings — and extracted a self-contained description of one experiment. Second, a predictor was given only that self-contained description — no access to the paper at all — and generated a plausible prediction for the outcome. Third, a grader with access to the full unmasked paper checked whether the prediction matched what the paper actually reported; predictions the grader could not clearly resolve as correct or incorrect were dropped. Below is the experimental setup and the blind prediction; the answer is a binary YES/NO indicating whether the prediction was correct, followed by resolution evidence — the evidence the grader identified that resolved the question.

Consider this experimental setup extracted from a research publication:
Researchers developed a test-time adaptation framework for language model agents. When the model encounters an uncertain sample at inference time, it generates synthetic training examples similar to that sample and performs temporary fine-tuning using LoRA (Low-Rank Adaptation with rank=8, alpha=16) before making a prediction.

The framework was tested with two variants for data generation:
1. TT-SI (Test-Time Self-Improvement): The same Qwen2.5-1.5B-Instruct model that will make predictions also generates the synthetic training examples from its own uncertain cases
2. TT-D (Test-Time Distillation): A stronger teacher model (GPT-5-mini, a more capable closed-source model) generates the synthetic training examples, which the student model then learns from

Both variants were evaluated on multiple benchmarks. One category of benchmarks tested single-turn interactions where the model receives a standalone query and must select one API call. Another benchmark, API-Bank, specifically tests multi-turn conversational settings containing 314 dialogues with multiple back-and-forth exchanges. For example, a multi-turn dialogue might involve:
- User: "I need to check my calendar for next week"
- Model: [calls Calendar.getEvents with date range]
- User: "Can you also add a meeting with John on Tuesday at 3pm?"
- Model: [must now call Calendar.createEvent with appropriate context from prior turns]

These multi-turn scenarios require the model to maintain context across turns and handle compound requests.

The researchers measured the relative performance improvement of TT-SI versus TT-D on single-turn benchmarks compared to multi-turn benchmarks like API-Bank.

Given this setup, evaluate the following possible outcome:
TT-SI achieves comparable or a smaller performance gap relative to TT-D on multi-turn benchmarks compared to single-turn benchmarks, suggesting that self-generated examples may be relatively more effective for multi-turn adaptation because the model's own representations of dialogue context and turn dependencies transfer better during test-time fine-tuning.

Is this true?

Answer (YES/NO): NO